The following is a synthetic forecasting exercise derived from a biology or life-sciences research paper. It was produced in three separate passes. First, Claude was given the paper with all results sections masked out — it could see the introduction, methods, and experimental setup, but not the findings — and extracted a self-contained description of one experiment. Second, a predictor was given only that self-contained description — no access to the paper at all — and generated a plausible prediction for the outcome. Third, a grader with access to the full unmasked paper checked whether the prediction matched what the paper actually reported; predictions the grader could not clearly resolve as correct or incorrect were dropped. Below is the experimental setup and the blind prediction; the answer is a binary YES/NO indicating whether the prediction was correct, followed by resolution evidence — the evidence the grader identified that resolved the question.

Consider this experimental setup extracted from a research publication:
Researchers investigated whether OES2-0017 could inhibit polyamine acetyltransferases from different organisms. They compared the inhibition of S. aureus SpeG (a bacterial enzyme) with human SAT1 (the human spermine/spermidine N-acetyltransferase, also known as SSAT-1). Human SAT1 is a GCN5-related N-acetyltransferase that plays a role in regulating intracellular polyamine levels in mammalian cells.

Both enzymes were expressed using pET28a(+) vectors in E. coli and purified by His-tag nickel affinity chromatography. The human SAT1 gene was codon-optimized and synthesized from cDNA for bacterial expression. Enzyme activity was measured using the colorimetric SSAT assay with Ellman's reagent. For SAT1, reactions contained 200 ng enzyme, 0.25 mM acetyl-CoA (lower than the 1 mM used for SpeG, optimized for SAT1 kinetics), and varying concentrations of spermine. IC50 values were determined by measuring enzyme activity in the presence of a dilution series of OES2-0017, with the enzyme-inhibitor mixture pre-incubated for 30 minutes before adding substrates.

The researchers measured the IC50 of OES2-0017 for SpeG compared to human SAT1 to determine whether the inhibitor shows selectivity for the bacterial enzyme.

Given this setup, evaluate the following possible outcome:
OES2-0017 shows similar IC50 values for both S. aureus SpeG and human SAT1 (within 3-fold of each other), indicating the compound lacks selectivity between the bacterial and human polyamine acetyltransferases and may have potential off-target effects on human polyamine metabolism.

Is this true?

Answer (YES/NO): YES